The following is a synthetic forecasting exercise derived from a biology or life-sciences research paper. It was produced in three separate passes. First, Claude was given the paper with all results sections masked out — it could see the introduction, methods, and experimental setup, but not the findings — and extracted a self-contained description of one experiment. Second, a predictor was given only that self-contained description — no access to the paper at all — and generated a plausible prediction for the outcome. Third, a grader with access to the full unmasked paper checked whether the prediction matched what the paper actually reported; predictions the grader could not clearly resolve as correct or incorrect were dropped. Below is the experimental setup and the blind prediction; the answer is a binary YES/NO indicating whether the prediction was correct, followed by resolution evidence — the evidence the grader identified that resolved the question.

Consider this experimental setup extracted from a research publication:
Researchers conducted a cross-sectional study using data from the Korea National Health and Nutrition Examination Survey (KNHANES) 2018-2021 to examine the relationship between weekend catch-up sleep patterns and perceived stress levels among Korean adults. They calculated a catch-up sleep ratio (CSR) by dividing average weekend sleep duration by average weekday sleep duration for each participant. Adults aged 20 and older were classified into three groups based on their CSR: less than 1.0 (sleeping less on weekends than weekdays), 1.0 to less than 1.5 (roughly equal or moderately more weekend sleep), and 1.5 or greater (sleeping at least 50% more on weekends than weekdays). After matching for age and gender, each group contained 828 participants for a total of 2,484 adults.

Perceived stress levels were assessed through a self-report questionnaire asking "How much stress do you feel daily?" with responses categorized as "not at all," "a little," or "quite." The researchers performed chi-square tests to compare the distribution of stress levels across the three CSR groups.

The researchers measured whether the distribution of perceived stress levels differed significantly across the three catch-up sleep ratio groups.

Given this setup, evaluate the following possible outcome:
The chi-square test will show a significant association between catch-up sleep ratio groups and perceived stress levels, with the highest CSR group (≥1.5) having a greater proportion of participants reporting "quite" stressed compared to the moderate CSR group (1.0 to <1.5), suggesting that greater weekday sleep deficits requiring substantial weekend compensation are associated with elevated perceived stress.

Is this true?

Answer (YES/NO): YES